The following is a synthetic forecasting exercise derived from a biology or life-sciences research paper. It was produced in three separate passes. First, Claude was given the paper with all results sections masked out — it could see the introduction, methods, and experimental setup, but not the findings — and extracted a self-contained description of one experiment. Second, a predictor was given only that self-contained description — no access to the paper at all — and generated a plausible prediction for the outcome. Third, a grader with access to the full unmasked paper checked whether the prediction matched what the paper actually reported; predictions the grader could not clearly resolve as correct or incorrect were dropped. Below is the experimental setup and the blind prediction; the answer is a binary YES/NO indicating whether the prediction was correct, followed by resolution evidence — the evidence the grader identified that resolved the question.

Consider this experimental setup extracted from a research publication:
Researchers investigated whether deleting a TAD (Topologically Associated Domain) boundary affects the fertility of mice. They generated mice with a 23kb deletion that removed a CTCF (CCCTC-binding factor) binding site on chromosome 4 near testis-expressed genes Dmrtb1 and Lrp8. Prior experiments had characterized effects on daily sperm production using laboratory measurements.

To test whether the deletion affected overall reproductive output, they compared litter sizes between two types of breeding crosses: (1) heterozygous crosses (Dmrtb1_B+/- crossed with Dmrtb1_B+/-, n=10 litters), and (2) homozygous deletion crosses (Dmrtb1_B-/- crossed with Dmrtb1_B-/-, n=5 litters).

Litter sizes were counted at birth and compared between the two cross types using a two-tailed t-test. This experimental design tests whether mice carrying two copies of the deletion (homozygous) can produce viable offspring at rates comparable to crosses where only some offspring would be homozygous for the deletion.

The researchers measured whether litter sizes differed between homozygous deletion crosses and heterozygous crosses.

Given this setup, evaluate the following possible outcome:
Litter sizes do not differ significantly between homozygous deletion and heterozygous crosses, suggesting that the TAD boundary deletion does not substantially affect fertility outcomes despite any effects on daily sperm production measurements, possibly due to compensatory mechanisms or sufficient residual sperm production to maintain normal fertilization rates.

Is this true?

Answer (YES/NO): YES